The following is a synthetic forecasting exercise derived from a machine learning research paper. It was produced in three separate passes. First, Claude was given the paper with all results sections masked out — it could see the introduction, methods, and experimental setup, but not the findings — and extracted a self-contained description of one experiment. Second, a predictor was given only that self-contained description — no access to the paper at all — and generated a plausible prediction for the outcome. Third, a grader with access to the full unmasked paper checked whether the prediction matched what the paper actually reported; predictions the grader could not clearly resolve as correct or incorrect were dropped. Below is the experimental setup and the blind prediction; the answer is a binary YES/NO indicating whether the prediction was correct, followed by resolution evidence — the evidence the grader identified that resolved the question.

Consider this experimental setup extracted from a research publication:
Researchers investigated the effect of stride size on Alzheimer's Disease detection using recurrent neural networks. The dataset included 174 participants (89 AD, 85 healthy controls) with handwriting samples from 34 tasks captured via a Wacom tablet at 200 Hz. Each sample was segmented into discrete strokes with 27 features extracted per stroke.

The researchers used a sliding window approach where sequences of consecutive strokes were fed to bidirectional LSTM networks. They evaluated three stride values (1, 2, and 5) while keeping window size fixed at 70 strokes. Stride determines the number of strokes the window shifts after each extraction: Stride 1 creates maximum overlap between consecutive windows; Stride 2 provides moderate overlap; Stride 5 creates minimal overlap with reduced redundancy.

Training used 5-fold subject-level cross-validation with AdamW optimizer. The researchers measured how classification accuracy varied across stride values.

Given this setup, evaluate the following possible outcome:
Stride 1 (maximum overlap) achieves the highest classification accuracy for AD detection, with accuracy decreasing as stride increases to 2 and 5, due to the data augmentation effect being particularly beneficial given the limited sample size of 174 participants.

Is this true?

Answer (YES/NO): YES